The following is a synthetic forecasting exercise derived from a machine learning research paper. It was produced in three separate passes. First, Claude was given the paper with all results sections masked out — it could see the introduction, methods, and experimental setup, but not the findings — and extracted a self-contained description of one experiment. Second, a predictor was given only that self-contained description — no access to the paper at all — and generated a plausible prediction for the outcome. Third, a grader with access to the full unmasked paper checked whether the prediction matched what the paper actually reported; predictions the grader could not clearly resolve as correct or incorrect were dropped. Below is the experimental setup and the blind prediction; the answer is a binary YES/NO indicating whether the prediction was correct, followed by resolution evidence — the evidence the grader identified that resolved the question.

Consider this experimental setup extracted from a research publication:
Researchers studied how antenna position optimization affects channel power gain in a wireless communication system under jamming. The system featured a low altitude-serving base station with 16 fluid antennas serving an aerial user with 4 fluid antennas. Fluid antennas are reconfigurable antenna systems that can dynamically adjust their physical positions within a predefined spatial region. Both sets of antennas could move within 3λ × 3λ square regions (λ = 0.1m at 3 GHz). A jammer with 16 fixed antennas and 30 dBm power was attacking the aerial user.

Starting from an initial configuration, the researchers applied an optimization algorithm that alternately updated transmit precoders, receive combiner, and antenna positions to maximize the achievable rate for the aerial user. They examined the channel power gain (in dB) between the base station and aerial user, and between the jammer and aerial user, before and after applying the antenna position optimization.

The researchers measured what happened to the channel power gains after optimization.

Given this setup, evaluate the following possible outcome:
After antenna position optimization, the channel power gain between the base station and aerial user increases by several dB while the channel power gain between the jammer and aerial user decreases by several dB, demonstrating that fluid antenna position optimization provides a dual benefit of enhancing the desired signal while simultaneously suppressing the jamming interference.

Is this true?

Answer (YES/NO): NO